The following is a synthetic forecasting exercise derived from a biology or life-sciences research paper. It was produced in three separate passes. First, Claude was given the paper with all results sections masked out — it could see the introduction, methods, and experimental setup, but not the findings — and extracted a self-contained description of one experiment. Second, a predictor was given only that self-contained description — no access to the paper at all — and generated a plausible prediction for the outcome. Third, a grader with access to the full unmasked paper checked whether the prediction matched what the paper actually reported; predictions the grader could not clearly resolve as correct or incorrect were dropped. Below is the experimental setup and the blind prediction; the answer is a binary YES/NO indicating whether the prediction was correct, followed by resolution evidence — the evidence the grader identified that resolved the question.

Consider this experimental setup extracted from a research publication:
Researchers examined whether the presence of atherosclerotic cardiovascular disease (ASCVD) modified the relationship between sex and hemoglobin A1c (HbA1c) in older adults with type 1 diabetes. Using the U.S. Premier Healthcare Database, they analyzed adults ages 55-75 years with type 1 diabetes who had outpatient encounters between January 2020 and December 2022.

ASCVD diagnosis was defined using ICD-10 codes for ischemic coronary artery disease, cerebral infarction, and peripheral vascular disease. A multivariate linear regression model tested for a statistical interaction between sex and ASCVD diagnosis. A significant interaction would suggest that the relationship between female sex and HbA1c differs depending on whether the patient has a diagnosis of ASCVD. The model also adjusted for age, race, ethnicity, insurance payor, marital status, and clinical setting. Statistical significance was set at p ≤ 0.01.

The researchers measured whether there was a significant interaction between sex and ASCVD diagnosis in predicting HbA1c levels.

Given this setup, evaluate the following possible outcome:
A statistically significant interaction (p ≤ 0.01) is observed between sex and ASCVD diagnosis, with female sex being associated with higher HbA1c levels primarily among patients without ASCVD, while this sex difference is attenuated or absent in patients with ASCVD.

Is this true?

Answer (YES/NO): NO